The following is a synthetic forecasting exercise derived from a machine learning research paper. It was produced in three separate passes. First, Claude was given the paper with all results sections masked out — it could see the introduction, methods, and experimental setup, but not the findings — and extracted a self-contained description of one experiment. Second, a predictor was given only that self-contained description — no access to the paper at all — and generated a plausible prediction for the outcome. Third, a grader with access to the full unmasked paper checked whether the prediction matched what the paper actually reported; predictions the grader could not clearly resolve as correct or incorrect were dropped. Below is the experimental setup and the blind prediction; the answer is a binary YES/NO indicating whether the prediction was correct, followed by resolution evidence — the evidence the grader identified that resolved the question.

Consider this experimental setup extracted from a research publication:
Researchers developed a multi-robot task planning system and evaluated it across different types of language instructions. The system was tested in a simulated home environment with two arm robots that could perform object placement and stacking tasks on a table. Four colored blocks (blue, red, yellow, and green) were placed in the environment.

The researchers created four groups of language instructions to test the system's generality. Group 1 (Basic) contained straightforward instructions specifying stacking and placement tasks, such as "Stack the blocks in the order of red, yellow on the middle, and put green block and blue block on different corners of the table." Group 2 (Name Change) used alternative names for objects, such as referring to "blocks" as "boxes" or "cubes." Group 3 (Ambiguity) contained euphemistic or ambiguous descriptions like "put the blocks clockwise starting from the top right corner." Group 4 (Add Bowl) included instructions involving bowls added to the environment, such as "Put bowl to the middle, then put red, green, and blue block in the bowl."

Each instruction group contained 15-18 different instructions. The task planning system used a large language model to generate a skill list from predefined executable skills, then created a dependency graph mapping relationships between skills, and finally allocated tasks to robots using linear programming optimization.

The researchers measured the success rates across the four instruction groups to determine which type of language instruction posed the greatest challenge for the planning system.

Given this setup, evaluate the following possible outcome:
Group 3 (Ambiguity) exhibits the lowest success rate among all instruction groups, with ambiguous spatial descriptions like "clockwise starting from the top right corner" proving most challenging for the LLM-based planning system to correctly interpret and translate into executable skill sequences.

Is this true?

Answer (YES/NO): YES